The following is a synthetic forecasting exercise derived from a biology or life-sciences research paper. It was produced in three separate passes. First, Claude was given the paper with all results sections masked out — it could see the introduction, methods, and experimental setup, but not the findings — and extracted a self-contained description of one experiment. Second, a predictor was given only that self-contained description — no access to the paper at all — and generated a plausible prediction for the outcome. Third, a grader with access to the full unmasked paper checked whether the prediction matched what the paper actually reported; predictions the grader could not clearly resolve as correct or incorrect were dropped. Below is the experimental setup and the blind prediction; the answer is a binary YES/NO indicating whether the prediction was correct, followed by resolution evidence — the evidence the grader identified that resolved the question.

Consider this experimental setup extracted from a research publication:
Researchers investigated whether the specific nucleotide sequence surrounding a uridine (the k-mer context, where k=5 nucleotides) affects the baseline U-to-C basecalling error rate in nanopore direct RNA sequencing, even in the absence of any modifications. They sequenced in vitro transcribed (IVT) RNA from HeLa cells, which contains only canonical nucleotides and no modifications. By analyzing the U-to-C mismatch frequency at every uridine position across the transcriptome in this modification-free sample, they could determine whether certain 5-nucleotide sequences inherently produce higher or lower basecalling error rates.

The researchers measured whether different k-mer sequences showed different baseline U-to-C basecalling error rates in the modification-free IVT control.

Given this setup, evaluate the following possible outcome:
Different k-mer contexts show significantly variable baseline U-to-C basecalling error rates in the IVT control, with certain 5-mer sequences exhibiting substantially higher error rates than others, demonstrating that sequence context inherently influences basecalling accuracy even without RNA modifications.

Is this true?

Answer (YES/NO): YES